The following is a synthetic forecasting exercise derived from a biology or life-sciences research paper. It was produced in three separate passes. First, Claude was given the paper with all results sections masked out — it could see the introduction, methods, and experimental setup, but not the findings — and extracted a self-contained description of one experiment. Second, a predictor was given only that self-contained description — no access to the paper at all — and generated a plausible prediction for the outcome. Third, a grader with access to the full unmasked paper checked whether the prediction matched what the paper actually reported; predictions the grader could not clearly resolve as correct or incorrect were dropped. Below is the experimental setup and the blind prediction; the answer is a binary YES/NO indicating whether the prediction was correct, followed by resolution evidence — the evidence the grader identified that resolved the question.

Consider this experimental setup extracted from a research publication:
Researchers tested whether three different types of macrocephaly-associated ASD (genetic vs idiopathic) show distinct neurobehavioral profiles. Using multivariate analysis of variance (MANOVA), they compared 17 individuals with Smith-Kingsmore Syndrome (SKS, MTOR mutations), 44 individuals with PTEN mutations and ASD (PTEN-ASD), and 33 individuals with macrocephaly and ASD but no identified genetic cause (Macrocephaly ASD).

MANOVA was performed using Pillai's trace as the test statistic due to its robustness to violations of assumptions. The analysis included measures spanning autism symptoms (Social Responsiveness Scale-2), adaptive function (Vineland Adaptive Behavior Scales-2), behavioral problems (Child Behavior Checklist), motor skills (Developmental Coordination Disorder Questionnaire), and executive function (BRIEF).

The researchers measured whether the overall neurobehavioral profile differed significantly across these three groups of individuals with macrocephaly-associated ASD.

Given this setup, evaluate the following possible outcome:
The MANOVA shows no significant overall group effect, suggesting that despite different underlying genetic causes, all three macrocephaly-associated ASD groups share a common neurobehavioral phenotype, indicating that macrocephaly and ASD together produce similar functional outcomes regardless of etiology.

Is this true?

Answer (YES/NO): NO